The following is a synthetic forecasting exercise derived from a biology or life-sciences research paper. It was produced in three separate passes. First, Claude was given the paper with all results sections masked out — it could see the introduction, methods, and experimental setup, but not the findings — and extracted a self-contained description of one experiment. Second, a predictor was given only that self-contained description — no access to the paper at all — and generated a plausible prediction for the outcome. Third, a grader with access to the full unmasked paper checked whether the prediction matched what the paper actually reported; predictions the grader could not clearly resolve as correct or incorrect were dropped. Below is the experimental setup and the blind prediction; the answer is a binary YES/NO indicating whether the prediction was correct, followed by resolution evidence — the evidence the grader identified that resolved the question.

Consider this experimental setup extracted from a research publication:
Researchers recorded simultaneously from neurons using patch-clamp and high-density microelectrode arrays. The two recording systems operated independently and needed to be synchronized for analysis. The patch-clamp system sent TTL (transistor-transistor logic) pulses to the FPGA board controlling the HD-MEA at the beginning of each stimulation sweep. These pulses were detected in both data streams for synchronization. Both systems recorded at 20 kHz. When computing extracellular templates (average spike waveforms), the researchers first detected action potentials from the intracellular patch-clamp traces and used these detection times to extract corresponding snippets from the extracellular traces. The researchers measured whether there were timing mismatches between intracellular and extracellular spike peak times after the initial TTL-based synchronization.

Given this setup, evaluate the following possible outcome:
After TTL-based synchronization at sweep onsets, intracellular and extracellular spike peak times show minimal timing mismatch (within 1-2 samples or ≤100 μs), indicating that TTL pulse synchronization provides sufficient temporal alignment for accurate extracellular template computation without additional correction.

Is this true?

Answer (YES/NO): NO